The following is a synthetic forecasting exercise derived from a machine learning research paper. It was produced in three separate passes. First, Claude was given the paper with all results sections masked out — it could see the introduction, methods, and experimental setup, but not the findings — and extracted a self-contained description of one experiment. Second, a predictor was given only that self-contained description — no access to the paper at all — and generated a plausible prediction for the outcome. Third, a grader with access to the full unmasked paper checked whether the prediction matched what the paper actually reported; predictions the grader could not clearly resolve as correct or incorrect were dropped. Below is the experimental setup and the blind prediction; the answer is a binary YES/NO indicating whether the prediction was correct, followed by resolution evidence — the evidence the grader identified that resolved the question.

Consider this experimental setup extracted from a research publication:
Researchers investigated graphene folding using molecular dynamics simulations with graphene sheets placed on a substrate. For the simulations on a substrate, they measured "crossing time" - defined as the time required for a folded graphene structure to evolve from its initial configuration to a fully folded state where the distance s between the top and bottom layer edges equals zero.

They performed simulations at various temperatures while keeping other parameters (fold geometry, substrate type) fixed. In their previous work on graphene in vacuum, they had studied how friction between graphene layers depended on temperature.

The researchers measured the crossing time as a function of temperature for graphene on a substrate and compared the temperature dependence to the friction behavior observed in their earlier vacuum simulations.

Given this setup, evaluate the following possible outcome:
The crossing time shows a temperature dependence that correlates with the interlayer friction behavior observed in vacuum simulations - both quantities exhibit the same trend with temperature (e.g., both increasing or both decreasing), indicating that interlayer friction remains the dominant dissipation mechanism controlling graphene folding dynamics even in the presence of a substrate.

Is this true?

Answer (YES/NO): NO